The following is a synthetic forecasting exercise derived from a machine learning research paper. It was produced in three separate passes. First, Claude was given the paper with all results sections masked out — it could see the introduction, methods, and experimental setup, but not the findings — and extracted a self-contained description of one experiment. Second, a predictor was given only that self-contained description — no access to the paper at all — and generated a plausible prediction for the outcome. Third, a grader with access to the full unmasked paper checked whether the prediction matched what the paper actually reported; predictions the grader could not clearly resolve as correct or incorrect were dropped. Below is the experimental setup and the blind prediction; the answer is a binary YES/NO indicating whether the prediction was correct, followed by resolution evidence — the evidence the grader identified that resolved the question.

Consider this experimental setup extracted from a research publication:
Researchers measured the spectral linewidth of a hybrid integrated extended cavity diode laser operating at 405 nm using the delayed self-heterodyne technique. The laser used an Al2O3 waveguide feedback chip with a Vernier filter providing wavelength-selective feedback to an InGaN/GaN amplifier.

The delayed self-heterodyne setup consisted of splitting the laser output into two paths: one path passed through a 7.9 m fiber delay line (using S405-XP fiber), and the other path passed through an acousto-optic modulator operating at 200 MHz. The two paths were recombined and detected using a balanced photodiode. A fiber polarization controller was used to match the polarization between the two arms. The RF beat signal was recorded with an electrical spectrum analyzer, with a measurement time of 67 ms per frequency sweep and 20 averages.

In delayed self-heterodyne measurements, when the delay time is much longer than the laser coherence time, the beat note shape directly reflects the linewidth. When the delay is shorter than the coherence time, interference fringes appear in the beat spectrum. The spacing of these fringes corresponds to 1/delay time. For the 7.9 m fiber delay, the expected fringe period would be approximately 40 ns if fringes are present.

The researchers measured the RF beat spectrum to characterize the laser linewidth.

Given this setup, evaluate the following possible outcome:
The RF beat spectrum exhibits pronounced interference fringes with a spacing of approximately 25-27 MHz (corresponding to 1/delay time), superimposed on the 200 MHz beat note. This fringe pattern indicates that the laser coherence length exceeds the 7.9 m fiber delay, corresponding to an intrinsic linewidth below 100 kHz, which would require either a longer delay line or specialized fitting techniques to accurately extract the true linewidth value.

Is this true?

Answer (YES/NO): NO